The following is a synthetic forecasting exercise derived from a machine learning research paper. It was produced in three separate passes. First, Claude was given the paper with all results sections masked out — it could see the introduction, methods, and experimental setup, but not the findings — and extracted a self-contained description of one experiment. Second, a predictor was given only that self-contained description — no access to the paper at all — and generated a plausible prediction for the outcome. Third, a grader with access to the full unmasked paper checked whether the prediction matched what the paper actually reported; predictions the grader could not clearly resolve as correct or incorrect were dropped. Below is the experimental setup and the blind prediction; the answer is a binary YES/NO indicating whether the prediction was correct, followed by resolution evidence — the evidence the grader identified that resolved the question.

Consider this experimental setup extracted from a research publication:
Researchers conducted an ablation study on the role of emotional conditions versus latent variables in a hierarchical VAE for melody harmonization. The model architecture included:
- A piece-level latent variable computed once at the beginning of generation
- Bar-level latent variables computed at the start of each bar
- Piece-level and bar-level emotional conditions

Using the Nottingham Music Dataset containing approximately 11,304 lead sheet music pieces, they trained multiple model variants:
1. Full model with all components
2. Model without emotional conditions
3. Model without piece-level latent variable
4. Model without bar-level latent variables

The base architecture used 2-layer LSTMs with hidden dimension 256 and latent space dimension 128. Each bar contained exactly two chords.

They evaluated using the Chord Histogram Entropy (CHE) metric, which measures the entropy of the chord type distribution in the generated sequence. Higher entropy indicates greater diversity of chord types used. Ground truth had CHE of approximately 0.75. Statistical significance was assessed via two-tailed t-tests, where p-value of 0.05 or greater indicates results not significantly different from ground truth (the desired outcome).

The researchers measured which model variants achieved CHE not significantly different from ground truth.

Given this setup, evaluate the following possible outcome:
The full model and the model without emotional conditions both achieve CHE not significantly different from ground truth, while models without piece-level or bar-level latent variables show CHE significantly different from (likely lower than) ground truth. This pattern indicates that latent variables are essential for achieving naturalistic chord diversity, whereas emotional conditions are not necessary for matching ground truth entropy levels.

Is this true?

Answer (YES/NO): NO